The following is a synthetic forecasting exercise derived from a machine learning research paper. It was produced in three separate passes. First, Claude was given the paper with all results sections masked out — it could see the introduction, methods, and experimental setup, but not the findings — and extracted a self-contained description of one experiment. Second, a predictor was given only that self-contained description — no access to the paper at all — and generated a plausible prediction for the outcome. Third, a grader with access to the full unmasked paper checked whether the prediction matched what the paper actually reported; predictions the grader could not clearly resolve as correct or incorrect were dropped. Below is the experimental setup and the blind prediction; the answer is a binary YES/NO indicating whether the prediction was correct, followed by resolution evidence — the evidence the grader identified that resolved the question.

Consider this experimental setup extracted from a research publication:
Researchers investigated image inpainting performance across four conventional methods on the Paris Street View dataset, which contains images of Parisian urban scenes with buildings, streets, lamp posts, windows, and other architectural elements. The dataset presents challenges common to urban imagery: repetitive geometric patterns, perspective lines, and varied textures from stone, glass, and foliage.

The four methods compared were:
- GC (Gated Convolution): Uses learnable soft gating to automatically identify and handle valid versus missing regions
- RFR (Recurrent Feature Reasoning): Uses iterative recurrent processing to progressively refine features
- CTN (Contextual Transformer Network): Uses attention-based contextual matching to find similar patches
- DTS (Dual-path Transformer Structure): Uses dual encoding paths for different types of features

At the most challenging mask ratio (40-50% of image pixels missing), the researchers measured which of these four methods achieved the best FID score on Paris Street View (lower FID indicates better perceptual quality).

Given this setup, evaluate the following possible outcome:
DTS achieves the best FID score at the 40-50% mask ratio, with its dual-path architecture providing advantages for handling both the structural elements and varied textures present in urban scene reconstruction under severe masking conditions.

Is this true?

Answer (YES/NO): NO